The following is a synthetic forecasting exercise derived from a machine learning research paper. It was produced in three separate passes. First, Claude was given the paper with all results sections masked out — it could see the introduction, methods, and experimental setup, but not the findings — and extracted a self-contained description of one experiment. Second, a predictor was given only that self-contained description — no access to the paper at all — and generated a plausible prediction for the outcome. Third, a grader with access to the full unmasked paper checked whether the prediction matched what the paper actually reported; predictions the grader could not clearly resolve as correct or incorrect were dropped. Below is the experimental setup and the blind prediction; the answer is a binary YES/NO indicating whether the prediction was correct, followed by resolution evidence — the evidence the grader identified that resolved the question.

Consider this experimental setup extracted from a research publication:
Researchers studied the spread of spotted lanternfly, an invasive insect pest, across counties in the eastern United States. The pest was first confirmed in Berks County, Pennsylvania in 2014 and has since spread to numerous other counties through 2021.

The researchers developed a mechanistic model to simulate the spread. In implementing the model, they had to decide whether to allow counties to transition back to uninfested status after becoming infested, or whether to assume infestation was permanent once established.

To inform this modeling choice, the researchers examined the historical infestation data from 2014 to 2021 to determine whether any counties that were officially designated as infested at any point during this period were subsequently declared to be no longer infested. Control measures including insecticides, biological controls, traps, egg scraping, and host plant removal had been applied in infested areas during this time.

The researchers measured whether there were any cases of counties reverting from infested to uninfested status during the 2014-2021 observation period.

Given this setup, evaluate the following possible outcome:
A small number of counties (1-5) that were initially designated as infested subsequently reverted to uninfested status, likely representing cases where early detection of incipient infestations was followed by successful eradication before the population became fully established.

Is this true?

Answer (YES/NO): NO